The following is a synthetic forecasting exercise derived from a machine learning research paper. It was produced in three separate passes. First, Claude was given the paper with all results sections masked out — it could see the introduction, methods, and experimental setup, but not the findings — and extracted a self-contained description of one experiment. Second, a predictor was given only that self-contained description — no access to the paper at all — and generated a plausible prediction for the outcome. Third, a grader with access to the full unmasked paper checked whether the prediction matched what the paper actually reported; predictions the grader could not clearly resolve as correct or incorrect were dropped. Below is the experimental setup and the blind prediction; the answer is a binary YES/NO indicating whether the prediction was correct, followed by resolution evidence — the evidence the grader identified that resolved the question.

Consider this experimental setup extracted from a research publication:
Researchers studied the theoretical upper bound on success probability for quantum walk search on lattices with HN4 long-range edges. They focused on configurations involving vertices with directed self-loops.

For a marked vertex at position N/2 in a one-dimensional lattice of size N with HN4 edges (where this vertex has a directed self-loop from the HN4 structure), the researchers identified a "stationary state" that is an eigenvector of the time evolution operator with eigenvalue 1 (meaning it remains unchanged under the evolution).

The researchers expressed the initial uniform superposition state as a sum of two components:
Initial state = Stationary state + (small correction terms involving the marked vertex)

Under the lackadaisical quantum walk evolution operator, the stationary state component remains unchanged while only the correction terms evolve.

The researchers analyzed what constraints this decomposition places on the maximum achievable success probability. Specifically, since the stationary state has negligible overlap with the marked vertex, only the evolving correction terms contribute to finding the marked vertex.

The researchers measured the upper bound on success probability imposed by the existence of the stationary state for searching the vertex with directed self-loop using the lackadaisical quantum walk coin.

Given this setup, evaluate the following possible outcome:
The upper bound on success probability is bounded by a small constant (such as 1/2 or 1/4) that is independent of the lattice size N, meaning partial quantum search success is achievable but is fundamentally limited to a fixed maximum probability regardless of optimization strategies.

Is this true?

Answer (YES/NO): NO